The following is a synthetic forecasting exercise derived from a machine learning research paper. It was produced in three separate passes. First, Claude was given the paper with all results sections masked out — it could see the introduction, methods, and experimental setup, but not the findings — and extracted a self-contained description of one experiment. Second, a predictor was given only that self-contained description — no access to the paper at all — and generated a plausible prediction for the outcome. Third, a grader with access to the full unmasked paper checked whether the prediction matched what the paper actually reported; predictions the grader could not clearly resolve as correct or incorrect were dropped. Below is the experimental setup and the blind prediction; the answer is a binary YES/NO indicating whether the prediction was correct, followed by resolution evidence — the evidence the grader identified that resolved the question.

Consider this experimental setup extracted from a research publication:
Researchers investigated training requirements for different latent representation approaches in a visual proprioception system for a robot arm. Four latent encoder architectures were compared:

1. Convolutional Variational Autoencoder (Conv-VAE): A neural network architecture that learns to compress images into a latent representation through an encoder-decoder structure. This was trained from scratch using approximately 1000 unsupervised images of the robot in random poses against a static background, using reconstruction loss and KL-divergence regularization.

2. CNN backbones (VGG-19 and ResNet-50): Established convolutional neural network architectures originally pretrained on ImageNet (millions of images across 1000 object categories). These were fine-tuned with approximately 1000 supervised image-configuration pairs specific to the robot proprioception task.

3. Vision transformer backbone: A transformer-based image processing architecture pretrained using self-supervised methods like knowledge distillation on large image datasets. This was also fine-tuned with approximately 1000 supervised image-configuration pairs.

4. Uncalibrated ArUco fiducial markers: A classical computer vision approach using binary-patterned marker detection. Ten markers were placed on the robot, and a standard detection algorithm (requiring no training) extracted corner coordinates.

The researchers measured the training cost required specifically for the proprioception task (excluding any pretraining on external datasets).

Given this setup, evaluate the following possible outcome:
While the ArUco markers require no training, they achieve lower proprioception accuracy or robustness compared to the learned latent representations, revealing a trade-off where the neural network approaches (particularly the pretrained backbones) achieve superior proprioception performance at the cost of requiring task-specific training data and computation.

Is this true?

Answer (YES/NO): NO